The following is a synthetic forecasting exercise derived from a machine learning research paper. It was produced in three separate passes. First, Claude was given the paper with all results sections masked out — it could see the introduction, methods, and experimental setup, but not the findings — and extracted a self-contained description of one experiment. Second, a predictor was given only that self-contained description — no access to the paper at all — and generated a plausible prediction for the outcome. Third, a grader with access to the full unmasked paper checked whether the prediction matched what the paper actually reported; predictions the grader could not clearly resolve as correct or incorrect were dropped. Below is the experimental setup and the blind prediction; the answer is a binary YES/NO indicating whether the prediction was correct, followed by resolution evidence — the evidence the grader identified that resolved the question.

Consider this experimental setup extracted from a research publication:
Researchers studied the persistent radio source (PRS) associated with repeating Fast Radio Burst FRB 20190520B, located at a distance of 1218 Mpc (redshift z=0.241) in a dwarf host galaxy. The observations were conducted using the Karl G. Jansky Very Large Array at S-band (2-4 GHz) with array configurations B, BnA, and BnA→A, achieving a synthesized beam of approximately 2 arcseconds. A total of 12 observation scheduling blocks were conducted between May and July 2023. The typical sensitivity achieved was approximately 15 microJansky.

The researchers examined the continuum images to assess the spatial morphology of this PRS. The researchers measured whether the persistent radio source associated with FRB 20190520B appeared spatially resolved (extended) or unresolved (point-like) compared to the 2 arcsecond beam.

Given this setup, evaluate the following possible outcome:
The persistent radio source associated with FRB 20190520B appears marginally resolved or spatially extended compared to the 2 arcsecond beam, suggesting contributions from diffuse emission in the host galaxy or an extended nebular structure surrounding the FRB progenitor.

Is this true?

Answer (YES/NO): NO